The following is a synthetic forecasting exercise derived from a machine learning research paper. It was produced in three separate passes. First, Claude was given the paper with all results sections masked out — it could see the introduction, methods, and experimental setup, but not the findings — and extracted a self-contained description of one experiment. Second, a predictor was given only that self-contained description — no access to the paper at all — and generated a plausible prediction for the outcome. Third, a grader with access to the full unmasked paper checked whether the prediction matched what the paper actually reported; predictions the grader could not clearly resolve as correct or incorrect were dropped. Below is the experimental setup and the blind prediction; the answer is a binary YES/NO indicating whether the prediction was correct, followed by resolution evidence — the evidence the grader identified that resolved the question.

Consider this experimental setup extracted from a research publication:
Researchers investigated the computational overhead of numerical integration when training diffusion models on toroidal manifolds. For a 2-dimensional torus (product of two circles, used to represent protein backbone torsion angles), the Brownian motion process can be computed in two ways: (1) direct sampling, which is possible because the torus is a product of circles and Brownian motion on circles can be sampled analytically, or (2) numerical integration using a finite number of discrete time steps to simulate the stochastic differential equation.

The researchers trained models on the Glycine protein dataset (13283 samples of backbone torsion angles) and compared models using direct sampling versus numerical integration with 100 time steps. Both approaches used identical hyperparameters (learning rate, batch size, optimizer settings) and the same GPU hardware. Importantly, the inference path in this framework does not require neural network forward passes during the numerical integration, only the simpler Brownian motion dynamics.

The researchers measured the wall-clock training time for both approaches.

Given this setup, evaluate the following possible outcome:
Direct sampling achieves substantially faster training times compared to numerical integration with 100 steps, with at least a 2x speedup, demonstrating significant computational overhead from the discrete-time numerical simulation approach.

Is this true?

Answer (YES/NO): NO